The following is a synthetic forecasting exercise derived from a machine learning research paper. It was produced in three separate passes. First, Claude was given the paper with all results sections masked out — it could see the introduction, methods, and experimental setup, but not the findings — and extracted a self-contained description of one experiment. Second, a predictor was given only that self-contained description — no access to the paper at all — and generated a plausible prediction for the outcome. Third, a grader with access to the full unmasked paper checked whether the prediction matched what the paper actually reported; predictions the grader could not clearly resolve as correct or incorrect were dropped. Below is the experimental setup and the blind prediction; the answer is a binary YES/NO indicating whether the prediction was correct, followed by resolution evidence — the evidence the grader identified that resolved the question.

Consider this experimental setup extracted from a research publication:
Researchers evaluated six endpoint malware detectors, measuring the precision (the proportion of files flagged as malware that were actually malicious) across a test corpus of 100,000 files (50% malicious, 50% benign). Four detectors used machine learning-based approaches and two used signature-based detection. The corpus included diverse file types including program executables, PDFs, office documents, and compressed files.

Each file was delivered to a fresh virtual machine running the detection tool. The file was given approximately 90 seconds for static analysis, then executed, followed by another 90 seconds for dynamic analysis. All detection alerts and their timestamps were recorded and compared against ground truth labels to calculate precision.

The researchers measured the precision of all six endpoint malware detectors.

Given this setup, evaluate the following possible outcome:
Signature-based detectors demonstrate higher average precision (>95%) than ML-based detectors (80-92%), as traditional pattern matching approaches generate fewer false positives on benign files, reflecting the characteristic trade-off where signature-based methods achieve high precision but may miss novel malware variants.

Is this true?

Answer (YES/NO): NO